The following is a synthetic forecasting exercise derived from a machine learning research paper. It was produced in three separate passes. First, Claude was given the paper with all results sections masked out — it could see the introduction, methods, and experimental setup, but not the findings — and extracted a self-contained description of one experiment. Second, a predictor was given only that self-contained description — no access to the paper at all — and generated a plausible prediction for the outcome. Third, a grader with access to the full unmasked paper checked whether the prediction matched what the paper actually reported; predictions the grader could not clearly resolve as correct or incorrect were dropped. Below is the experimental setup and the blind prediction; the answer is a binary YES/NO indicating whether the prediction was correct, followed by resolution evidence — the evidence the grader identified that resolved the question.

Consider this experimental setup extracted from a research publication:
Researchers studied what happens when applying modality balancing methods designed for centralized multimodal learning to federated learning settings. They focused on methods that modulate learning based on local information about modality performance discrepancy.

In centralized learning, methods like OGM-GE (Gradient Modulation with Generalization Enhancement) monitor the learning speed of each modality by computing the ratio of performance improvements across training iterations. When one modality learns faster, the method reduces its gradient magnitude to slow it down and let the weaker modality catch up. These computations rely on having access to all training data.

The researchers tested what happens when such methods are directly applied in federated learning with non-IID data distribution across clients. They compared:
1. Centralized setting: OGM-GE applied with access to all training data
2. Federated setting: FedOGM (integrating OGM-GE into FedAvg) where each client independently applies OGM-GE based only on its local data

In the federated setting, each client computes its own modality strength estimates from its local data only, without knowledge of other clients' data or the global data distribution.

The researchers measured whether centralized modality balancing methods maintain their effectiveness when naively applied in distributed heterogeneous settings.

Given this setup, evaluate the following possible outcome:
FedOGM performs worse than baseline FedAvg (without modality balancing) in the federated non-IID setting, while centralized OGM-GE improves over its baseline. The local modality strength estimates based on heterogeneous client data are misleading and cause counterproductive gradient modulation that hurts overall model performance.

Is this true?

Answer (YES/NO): NO